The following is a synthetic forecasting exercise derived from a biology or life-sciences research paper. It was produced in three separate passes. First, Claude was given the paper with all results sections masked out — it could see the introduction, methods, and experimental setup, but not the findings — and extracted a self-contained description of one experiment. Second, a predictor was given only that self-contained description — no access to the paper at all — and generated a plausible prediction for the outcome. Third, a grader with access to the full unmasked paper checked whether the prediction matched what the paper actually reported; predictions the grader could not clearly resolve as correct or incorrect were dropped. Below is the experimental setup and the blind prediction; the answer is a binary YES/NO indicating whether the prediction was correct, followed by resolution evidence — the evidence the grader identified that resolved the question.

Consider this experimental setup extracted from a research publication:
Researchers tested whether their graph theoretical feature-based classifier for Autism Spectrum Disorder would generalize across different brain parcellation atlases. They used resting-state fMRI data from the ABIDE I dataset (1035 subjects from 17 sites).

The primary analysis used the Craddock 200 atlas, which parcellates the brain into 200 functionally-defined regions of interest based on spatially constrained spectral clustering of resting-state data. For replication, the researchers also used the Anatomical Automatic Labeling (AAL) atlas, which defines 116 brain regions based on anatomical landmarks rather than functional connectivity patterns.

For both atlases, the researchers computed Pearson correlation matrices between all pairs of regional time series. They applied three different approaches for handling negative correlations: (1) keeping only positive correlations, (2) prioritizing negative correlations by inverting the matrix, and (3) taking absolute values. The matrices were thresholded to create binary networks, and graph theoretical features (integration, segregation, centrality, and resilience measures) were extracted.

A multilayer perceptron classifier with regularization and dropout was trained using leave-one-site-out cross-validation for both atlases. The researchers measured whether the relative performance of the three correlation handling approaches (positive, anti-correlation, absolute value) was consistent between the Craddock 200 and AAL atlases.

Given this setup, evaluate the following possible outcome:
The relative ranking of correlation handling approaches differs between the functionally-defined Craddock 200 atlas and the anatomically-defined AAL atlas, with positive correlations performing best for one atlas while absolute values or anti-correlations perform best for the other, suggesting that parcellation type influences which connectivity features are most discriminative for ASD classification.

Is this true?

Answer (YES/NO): NO